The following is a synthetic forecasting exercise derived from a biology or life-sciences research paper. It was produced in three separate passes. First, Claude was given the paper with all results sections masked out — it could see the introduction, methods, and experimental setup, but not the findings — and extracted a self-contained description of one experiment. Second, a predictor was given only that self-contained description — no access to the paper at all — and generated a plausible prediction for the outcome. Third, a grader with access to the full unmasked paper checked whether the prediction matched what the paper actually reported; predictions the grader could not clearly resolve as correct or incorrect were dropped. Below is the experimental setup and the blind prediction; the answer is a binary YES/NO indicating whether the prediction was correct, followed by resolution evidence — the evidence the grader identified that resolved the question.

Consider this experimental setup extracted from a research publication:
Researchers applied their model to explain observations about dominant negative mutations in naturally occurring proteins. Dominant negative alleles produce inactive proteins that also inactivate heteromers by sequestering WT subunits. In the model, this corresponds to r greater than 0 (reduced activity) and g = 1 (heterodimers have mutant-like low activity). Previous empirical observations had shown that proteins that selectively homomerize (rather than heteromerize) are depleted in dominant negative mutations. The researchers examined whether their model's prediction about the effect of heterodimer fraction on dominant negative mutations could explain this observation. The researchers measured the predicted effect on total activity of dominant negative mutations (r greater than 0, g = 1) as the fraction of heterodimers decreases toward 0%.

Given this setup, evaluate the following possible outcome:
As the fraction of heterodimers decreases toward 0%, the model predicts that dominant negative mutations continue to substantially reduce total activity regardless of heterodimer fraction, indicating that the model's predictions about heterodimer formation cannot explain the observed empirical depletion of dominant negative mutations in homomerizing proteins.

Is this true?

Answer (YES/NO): NO